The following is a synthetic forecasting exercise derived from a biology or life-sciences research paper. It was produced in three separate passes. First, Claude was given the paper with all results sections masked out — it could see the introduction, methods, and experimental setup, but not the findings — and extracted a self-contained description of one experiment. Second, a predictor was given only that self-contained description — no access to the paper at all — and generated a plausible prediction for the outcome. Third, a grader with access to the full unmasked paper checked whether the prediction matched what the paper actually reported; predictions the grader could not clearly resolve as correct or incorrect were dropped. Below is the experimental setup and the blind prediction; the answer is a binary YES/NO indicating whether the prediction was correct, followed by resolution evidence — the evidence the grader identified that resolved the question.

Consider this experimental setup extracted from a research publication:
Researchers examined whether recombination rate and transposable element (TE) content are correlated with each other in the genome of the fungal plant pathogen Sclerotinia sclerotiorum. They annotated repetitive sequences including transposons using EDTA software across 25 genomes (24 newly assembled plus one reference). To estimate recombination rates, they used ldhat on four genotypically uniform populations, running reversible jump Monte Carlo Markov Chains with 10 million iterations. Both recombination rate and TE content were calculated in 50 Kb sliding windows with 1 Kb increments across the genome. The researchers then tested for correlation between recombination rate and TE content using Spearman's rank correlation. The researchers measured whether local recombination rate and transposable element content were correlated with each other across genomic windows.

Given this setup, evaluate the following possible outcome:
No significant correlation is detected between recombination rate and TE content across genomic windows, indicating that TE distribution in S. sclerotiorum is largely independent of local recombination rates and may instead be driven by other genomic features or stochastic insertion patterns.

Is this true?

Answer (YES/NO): YES